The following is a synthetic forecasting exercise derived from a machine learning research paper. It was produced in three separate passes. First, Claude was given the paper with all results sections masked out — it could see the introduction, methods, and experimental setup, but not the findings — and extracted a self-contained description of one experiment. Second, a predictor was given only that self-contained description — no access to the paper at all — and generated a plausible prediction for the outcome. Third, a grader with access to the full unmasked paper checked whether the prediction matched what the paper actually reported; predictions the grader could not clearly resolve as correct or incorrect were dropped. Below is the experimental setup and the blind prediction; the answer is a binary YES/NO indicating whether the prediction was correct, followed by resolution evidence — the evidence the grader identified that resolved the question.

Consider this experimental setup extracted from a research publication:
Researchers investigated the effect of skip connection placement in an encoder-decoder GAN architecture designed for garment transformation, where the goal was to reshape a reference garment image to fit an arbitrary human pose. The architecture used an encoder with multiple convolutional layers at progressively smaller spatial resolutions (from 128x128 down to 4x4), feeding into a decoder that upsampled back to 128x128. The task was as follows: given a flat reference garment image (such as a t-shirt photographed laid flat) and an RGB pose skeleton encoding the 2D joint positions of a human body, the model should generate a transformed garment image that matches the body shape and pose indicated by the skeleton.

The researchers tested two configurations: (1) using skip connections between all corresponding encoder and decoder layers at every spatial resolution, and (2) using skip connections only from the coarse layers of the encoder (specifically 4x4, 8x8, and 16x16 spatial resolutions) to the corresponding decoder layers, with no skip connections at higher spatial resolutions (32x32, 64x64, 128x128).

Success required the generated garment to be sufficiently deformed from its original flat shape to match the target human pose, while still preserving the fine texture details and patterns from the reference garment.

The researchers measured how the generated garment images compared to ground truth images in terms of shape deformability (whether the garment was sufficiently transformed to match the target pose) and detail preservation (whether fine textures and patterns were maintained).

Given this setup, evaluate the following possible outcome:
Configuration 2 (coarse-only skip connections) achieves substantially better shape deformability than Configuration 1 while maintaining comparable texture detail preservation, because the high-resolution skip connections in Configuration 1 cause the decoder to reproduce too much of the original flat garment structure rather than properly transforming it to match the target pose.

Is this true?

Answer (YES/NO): NO